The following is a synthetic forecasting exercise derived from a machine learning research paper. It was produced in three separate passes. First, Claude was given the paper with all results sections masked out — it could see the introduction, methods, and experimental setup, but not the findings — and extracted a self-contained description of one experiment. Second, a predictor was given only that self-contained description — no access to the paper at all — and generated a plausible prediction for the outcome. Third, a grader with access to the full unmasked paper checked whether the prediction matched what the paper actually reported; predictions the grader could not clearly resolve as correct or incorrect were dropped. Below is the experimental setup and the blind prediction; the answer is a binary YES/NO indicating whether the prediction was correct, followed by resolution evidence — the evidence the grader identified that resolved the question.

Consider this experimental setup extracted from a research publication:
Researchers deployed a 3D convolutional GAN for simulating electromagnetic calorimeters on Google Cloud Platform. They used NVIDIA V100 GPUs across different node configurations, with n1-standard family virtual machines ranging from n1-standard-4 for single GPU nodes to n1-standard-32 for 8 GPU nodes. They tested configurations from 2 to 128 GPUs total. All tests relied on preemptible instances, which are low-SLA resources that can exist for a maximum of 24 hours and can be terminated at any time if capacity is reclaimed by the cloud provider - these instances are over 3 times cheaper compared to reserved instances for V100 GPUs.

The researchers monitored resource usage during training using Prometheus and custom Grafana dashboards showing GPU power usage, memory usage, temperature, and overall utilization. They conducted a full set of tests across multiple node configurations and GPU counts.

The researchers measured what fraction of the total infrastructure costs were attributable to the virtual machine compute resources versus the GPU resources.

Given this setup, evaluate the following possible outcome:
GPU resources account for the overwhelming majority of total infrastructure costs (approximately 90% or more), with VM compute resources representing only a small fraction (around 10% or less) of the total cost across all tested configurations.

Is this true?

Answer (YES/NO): YES